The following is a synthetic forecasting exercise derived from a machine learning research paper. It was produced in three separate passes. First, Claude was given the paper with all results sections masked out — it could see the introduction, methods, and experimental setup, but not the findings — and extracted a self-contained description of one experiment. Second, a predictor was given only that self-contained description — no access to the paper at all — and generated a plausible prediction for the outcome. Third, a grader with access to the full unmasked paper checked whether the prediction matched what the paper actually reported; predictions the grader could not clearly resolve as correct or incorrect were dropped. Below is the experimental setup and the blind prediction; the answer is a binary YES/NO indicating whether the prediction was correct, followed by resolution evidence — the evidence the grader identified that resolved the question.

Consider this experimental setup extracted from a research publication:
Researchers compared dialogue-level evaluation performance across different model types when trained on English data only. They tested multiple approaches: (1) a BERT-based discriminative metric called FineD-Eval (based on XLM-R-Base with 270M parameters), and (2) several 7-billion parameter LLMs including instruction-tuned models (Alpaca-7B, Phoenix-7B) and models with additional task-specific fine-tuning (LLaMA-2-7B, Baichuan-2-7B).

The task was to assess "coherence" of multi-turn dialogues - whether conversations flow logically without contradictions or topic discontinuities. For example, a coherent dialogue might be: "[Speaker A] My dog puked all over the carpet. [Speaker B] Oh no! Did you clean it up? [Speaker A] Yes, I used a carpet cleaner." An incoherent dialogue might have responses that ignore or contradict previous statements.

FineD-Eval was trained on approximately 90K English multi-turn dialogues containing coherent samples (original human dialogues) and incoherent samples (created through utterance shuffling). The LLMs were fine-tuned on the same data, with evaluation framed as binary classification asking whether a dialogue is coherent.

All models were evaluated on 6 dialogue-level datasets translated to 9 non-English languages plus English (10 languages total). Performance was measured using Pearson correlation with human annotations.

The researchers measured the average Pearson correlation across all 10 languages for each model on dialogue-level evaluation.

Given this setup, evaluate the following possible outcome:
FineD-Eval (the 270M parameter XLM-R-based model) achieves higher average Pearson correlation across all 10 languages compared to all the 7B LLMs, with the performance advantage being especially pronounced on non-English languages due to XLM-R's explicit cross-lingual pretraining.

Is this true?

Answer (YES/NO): YES